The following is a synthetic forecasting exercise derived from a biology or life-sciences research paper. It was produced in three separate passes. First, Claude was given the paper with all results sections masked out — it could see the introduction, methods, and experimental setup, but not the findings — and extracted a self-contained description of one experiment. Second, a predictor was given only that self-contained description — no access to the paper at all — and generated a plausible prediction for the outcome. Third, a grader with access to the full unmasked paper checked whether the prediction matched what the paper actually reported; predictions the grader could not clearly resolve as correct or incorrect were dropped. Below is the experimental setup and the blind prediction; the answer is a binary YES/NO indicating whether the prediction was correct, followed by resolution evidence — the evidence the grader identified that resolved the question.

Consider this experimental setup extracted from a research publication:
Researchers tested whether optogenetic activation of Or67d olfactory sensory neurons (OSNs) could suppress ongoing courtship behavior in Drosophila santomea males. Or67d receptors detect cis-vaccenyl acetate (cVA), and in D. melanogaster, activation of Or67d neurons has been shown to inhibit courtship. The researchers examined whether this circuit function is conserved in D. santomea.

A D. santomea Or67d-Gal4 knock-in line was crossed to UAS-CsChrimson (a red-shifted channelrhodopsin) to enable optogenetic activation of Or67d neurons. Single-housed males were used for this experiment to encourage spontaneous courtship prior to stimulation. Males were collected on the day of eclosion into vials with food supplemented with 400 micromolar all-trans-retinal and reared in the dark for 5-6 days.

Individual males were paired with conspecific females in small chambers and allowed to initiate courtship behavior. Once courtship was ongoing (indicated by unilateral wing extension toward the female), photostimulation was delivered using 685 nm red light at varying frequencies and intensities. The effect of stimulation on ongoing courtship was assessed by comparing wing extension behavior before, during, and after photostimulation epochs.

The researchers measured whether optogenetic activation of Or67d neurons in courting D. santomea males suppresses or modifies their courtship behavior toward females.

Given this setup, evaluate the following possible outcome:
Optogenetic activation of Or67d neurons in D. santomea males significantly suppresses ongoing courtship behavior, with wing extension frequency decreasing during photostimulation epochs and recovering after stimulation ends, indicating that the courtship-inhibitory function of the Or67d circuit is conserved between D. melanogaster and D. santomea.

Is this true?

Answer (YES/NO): YES